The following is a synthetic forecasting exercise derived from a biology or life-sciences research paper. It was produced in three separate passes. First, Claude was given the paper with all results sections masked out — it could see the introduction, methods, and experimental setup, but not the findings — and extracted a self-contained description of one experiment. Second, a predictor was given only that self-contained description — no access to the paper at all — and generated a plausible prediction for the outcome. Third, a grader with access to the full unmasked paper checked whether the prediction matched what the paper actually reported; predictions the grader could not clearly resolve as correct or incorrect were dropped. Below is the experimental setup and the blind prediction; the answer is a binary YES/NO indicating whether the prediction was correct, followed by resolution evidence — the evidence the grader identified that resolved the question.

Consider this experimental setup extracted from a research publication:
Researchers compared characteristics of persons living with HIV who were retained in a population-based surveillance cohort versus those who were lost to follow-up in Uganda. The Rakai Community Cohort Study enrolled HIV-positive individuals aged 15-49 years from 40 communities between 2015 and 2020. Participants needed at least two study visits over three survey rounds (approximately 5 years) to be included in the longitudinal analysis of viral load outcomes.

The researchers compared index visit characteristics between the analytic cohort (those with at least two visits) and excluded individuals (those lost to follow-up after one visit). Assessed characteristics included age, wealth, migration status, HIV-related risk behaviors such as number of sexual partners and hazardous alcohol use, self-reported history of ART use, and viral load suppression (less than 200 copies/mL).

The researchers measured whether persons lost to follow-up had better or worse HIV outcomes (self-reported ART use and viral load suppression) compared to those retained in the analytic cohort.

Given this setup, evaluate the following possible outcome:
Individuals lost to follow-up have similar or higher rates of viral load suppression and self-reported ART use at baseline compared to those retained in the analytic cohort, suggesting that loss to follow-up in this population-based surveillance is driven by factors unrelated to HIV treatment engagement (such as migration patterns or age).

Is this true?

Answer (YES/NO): NO